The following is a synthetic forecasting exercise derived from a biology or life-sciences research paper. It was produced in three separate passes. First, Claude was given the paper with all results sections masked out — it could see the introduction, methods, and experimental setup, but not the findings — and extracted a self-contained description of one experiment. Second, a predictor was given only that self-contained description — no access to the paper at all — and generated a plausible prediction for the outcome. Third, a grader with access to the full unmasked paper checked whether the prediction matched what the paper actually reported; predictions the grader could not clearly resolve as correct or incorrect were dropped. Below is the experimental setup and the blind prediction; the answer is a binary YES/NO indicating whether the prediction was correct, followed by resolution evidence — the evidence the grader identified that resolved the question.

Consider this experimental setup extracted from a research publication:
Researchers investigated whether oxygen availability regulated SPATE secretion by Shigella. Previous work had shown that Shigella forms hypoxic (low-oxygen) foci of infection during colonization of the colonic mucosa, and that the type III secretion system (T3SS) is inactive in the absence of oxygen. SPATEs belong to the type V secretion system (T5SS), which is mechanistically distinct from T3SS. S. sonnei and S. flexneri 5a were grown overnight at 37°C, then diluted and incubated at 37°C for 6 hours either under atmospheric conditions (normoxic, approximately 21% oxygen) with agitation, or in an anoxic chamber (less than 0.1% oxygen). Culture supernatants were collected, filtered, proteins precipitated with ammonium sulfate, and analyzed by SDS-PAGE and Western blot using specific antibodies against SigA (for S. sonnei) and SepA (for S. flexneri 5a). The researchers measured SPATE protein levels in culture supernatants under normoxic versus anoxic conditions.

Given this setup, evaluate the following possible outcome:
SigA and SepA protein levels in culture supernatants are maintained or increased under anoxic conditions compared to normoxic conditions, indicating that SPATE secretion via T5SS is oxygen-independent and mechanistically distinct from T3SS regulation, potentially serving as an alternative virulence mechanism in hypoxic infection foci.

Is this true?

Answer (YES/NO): YES